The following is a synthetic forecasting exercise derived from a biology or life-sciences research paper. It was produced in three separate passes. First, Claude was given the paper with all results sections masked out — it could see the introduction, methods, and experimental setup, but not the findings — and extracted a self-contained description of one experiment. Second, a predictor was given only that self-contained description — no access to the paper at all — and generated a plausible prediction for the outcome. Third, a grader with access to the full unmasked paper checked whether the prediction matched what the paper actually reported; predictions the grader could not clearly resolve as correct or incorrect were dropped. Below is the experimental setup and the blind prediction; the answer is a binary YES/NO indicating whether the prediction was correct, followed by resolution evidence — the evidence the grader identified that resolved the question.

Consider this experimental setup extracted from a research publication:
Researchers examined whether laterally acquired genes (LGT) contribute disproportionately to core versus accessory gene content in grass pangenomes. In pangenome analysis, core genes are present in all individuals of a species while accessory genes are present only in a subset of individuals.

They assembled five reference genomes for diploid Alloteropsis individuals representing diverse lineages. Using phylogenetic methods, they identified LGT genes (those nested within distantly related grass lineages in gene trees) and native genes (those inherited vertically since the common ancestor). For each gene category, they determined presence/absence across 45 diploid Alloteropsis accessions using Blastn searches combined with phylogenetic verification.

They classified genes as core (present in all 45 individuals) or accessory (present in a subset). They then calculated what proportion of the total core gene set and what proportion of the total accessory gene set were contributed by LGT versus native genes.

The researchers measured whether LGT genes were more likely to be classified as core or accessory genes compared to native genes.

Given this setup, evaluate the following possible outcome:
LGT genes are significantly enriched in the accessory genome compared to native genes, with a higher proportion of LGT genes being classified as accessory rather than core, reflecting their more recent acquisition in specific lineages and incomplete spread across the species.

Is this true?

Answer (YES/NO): YES